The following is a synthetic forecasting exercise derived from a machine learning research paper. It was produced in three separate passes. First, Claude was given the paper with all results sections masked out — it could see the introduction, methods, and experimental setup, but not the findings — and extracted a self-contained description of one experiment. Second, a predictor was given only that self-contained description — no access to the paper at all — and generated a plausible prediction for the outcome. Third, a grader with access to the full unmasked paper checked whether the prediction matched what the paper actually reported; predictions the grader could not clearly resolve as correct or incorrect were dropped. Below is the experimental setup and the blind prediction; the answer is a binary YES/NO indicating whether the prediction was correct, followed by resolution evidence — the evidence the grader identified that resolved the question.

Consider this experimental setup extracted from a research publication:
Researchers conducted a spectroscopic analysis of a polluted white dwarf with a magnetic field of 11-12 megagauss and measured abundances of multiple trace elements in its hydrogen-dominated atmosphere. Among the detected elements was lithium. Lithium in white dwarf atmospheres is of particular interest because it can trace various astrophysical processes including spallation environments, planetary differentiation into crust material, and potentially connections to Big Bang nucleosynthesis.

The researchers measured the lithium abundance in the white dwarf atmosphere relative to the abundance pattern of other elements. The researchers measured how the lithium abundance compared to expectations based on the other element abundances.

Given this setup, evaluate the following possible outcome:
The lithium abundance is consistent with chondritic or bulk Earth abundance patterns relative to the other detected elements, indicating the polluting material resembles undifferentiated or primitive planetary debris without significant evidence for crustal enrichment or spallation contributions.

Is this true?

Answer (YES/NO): NO